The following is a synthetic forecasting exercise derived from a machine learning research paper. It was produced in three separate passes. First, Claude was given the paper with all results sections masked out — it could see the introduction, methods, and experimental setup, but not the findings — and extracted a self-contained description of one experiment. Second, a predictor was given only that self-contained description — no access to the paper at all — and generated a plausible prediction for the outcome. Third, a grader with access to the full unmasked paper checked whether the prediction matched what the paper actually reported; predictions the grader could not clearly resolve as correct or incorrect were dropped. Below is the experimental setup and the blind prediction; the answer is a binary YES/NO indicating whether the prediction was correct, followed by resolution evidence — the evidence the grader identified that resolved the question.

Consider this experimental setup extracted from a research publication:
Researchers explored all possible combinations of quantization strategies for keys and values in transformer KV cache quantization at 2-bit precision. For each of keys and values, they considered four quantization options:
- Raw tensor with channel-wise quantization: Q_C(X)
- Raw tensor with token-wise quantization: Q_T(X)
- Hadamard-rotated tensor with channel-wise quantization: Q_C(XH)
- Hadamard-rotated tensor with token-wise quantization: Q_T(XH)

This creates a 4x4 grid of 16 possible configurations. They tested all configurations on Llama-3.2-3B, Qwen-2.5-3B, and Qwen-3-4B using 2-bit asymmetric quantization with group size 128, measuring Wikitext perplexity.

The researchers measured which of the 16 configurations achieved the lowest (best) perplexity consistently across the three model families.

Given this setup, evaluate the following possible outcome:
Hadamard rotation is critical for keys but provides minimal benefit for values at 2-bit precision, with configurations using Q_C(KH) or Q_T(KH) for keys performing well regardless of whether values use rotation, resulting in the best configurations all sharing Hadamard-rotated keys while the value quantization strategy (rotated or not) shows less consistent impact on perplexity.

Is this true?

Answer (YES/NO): NO